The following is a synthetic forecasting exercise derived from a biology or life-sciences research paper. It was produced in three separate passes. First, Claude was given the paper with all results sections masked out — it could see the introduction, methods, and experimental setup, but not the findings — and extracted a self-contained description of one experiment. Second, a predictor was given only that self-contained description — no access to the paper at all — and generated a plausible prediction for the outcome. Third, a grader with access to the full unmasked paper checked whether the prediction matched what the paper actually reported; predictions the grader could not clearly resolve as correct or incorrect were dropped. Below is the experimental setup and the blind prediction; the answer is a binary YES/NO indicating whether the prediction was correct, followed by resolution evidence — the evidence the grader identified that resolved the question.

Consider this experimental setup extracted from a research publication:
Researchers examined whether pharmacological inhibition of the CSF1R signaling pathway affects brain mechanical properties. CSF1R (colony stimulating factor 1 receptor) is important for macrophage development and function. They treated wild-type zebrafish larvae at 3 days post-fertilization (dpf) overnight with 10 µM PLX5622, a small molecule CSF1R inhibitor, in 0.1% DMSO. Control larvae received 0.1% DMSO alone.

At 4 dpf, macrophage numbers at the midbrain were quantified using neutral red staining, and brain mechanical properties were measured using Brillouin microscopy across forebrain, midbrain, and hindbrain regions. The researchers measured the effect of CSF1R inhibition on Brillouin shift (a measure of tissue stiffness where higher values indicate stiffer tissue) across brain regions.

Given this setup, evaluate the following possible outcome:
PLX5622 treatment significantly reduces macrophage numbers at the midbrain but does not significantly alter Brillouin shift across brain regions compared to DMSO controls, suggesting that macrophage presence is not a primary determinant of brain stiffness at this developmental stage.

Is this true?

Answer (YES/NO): NO